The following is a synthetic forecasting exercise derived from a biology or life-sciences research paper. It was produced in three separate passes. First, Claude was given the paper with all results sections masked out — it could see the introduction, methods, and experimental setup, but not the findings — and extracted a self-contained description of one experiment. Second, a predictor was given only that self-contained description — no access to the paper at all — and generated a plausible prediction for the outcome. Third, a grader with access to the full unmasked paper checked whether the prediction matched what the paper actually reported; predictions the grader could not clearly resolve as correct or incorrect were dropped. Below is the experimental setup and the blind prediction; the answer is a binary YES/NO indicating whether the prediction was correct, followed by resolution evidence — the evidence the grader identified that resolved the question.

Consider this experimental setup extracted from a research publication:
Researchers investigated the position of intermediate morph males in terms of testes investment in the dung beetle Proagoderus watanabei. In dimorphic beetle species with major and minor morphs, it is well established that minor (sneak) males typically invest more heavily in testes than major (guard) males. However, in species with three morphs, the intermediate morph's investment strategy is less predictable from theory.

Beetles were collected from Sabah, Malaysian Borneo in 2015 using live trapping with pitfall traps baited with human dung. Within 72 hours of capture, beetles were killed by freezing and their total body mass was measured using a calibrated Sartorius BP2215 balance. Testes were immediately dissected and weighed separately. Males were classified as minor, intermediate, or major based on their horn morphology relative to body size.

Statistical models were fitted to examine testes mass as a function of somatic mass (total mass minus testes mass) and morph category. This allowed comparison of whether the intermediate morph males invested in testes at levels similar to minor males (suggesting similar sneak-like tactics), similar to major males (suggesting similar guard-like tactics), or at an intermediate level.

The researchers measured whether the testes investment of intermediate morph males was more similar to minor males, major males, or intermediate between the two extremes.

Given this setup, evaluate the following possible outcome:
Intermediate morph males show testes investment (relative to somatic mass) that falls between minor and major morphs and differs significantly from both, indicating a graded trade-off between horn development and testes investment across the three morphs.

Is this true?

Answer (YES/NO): NO